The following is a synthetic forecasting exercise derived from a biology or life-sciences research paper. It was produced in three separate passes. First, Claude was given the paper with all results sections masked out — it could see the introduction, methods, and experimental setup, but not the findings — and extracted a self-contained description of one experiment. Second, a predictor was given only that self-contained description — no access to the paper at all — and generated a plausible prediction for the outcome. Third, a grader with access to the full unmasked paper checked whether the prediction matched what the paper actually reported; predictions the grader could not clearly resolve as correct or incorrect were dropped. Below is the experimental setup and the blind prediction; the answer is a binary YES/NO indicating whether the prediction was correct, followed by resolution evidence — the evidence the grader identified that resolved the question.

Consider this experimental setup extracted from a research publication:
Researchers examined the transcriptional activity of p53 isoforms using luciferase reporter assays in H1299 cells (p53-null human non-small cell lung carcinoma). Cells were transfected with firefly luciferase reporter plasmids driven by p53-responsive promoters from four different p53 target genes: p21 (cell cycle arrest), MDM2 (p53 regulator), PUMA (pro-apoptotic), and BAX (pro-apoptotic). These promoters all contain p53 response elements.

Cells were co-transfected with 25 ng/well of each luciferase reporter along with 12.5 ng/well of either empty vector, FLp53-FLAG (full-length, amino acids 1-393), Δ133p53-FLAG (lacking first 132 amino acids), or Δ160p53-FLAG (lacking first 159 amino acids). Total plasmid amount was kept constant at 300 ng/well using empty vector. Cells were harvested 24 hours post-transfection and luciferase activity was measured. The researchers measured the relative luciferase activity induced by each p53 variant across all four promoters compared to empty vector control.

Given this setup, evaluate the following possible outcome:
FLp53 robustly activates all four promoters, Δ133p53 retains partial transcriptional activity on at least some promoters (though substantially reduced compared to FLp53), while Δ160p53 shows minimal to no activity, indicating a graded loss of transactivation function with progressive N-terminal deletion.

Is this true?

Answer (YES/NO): NO